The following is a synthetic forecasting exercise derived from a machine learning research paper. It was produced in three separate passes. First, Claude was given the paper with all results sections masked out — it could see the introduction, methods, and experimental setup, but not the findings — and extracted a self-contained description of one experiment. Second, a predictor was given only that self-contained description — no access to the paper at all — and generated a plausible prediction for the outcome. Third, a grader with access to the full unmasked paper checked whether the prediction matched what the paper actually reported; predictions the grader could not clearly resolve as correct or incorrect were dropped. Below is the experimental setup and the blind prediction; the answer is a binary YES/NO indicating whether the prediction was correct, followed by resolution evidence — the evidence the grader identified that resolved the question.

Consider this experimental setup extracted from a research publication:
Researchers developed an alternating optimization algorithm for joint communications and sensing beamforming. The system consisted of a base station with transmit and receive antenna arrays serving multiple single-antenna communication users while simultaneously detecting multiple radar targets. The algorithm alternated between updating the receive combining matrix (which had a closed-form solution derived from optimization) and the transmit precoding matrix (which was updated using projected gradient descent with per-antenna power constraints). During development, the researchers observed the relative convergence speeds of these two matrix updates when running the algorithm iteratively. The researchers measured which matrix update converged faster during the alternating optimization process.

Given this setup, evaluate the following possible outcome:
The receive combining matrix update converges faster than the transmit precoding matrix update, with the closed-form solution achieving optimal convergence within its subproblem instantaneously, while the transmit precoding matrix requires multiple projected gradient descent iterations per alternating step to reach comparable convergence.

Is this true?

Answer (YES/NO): YES